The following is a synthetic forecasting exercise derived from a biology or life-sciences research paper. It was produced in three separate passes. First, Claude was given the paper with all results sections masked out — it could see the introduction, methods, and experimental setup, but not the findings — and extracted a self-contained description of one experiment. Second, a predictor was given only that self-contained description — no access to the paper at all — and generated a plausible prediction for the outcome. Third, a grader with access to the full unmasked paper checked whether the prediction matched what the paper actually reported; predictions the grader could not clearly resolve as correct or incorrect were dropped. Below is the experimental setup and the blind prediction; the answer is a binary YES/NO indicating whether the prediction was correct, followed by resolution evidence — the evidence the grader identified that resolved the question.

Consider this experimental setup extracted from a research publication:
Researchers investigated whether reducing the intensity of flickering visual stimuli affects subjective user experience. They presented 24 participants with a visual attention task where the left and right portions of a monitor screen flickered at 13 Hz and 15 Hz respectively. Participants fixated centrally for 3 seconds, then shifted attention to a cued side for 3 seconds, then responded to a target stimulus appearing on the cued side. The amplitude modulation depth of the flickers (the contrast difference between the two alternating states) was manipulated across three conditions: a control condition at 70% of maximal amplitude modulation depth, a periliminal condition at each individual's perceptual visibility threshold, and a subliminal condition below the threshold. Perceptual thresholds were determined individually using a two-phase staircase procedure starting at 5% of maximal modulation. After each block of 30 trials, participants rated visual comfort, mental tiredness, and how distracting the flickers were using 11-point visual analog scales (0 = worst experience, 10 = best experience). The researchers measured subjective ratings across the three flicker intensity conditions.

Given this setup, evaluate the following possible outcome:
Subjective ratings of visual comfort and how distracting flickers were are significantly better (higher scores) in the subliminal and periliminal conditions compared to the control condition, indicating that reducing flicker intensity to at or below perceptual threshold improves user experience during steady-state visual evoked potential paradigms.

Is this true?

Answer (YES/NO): YES